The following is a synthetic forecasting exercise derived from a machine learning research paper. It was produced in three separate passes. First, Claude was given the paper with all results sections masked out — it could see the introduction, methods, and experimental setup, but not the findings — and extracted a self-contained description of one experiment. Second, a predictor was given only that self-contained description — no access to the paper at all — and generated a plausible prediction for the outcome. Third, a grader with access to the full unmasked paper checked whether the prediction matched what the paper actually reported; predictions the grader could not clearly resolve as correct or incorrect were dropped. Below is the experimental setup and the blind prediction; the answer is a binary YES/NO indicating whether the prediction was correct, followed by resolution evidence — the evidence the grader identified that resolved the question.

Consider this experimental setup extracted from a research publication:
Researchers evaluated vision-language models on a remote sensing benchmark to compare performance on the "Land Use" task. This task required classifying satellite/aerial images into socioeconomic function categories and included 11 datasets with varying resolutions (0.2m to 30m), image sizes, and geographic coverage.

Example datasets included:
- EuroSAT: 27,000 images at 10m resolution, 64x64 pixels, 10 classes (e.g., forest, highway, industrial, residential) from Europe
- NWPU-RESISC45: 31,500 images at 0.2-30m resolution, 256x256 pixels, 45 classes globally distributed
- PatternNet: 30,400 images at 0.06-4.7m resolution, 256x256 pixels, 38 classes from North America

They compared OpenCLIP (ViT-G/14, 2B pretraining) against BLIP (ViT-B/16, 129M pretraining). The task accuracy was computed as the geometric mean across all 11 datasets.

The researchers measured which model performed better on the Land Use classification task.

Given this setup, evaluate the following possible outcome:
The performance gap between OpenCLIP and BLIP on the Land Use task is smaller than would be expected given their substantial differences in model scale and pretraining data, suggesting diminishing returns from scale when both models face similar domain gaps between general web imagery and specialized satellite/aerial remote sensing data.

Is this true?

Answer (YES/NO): NO